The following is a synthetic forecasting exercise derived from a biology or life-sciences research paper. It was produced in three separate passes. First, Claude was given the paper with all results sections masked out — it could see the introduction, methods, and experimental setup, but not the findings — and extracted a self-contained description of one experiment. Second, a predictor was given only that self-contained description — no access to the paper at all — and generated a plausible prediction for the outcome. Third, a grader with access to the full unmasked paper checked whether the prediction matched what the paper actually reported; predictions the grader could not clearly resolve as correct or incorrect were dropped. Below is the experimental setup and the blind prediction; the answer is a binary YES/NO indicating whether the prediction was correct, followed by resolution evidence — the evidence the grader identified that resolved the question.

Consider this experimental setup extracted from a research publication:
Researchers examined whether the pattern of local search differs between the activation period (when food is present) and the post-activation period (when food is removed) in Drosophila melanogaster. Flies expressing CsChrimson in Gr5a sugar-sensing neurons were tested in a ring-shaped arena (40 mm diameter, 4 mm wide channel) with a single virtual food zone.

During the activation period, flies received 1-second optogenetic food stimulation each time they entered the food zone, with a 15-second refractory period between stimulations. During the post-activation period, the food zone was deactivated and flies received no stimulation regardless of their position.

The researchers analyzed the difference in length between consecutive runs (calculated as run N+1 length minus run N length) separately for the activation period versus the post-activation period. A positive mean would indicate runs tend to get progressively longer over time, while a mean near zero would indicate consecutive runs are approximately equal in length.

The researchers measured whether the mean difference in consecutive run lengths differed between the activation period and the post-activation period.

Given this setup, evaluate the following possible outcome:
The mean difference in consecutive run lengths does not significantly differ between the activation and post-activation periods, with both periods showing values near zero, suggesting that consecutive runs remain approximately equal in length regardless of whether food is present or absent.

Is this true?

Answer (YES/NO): NO